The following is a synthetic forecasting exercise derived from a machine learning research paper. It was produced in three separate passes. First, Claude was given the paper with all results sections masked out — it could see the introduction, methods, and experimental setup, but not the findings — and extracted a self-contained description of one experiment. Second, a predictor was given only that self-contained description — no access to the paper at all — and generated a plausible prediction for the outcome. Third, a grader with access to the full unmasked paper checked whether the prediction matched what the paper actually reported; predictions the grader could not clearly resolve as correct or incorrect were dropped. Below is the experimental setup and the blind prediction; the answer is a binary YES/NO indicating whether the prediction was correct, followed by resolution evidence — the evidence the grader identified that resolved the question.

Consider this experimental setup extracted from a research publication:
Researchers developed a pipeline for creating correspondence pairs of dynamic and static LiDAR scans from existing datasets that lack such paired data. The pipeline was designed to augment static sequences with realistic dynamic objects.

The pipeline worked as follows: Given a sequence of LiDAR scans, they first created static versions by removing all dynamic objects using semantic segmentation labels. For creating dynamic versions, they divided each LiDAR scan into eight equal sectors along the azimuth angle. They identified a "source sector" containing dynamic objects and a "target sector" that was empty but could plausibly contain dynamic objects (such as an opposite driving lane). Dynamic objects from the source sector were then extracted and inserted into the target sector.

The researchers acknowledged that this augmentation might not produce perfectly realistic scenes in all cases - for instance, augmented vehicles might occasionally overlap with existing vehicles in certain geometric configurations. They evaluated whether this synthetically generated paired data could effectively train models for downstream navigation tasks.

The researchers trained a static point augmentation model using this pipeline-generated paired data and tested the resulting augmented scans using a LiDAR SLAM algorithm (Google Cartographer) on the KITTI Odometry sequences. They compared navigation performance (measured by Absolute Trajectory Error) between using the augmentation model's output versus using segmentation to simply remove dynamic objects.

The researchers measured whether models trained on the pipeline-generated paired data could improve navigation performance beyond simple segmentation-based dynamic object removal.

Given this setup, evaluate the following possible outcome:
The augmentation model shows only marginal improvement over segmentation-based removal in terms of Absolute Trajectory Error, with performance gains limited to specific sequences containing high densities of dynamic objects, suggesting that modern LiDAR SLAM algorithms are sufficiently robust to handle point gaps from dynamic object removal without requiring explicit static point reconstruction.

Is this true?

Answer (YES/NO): NO